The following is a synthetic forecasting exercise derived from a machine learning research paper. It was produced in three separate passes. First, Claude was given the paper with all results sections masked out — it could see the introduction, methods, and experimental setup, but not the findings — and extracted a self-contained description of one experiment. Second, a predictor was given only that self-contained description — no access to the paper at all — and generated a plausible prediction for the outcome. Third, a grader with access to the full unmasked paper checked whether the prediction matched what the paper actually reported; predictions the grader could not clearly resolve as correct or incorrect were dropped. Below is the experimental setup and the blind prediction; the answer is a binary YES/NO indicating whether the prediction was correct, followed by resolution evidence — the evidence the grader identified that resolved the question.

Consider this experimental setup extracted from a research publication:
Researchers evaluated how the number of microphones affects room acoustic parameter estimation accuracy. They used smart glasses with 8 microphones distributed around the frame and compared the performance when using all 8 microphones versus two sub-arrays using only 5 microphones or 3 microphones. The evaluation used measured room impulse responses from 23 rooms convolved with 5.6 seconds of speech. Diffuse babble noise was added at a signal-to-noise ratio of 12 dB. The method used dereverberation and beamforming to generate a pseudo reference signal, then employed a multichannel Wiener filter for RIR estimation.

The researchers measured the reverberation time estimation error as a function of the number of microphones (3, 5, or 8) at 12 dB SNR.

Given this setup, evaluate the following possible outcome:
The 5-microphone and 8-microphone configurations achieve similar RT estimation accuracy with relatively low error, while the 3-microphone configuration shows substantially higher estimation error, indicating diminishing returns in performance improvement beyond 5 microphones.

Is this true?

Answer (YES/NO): YES